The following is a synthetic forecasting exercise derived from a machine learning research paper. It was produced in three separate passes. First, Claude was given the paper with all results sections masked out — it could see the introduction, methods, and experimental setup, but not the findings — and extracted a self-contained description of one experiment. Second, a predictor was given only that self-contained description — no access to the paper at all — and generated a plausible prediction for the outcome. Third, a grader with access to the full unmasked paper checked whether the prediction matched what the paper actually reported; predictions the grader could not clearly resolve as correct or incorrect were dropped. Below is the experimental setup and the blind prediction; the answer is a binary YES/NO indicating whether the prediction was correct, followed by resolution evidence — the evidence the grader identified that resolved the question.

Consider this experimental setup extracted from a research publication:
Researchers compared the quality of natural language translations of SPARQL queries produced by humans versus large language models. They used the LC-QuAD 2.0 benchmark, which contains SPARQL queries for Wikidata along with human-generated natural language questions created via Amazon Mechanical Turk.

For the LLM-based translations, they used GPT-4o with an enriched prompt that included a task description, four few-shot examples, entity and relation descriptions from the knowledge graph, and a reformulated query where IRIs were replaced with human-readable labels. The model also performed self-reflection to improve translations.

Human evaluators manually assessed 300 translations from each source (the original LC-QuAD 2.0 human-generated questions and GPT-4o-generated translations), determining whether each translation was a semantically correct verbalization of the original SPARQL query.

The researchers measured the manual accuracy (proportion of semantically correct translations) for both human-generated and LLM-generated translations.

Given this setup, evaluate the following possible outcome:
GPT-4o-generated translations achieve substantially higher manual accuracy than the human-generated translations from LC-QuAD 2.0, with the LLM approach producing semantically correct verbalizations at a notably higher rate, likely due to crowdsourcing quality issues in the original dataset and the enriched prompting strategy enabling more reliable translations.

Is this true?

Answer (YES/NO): YES